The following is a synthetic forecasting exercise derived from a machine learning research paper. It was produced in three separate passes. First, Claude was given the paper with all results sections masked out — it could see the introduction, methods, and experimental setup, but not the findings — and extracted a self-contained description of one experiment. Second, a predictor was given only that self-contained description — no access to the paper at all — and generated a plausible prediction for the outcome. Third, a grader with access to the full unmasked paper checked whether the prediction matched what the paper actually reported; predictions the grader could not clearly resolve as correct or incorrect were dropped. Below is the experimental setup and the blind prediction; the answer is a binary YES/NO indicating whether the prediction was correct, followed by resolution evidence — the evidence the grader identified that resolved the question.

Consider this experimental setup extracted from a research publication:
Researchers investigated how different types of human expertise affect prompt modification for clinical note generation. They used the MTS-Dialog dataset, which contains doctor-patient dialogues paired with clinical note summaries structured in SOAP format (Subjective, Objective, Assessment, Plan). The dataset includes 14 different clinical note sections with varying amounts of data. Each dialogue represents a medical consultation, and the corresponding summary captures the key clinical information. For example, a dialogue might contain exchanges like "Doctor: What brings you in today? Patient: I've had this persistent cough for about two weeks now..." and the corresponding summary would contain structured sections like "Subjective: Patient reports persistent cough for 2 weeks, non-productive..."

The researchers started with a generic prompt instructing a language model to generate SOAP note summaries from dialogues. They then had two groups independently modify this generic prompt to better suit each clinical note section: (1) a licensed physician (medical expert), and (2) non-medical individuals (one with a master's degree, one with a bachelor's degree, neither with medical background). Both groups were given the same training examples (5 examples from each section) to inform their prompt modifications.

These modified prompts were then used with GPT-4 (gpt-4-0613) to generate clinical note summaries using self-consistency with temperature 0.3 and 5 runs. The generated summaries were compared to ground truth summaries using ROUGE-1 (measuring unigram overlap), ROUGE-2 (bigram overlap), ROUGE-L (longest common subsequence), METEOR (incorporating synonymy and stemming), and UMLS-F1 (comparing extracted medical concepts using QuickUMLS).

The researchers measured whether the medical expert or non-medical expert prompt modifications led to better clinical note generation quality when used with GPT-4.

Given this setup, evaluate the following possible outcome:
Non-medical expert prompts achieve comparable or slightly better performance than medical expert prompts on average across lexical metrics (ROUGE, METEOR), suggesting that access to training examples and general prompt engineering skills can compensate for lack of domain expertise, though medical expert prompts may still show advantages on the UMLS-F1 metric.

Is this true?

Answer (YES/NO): NO